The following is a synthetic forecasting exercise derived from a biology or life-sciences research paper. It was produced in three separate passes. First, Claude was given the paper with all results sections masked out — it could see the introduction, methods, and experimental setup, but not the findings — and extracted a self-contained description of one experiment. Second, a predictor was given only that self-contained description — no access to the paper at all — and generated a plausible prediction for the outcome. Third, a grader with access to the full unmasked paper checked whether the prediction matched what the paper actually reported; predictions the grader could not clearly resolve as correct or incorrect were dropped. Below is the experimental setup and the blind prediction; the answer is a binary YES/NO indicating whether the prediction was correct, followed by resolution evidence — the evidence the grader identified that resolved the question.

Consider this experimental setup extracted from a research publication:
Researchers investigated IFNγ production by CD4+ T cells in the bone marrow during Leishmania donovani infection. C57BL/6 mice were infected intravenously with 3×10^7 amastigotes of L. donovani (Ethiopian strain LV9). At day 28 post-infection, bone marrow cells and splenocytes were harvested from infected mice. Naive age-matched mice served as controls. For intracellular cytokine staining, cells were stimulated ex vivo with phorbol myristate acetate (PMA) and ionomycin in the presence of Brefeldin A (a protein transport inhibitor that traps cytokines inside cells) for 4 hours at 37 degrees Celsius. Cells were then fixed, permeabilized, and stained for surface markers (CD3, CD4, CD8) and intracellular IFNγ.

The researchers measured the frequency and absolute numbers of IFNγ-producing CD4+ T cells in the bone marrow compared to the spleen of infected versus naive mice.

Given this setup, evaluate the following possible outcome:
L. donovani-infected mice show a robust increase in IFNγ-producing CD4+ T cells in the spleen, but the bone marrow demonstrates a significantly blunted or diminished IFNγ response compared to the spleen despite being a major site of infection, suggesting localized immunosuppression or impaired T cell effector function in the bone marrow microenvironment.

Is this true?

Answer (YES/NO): NO